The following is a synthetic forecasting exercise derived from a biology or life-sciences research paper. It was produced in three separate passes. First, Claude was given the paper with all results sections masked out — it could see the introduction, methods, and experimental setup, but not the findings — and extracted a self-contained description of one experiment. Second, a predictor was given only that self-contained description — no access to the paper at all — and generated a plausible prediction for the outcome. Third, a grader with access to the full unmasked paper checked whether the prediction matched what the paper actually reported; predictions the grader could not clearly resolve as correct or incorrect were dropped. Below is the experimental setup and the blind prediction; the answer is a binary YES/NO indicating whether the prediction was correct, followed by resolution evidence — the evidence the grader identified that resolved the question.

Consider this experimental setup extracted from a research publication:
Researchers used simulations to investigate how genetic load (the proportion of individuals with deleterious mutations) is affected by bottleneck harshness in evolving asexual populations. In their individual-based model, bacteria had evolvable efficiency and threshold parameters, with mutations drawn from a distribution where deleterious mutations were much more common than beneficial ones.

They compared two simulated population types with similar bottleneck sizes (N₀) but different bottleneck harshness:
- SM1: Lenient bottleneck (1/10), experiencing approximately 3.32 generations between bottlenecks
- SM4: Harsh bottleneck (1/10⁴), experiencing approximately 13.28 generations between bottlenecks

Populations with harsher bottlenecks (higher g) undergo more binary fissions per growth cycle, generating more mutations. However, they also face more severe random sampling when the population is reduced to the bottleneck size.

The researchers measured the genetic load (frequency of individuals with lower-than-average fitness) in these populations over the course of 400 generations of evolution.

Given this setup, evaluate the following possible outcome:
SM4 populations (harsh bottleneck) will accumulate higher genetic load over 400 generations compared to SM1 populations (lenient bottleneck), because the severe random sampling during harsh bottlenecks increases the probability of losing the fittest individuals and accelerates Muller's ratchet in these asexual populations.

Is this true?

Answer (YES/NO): YES